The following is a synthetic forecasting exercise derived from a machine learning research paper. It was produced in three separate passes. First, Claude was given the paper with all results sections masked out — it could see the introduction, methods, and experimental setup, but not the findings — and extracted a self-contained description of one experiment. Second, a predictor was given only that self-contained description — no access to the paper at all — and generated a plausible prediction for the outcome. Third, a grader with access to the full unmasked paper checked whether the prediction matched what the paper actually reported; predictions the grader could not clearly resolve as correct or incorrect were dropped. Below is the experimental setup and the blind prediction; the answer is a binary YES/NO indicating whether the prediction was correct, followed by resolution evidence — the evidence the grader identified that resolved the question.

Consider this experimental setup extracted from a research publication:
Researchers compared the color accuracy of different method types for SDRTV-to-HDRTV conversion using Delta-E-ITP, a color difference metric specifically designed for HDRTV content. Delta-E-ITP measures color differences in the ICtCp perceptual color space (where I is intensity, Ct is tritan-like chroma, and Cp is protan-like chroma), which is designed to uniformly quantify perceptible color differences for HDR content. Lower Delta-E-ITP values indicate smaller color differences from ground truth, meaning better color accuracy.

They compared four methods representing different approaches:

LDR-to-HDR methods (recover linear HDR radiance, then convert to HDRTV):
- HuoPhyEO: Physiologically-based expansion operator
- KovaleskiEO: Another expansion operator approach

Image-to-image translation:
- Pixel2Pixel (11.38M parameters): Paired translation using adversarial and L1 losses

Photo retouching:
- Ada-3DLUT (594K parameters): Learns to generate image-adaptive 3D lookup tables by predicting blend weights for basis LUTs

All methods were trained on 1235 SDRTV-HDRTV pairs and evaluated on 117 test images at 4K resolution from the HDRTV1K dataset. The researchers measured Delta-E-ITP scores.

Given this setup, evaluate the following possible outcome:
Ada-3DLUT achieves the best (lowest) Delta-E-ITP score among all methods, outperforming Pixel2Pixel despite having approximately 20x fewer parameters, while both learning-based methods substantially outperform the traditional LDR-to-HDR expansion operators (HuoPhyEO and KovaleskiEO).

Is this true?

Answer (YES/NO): NO